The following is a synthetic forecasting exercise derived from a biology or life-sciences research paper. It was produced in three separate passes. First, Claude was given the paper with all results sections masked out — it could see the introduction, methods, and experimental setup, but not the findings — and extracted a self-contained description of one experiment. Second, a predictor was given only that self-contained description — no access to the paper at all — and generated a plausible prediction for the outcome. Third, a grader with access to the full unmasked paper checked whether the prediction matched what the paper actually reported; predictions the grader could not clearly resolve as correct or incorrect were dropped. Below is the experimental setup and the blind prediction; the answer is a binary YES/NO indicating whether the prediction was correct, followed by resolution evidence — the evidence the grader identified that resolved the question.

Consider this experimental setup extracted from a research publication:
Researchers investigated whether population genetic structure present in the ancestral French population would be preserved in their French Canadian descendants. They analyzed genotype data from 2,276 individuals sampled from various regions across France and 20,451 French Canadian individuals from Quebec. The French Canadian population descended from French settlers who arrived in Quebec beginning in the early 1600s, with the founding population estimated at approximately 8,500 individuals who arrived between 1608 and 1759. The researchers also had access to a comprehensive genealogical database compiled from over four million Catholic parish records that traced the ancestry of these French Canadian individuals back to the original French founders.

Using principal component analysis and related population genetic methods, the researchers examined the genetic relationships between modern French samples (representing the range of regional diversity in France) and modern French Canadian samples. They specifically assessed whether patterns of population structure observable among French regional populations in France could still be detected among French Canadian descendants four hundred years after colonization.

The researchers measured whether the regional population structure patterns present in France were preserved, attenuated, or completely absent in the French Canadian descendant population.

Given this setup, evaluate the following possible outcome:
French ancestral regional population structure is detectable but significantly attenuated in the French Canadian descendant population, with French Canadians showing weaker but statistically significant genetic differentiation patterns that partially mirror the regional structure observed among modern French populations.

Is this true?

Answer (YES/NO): NO